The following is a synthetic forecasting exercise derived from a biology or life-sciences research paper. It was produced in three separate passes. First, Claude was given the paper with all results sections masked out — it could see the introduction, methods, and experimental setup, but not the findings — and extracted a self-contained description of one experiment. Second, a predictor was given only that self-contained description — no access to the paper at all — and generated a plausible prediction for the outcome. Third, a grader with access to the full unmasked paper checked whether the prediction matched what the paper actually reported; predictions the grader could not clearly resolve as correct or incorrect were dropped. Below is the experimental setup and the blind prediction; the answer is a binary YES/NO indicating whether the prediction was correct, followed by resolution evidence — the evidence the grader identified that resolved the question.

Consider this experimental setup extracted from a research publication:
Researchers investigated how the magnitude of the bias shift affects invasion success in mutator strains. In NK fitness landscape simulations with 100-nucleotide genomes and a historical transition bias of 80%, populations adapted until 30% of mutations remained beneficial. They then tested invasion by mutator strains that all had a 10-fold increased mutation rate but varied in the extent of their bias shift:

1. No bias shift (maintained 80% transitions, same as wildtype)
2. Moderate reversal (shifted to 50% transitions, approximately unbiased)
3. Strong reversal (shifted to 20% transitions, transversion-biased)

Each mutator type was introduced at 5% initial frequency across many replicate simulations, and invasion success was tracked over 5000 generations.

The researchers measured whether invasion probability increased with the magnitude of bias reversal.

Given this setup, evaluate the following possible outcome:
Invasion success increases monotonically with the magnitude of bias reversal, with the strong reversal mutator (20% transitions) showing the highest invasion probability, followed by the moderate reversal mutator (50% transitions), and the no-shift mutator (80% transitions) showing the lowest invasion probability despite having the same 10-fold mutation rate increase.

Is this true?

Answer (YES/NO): YES